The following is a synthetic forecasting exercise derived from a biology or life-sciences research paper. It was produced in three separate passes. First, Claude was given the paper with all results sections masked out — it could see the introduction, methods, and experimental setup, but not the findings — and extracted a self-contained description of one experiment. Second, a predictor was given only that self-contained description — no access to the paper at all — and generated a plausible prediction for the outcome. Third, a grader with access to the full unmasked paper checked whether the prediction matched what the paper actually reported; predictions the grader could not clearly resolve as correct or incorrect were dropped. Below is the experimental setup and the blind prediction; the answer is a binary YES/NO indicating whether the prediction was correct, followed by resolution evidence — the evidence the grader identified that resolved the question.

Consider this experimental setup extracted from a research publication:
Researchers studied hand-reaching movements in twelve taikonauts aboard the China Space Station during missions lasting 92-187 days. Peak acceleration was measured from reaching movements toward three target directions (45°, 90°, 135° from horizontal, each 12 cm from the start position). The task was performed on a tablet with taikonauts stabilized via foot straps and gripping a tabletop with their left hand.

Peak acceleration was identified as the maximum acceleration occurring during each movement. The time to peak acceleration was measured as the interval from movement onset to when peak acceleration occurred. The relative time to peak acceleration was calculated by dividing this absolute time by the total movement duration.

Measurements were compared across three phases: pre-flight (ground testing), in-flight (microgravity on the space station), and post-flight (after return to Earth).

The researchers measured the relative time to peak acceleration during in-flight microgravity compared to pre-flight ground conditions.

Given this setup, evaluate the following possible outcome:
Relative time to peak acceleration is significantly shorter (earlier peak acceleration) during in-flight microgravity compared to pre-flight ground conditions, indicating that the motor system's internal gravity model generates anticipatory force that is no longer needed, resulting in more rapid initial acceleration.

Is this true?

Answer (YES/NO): NO